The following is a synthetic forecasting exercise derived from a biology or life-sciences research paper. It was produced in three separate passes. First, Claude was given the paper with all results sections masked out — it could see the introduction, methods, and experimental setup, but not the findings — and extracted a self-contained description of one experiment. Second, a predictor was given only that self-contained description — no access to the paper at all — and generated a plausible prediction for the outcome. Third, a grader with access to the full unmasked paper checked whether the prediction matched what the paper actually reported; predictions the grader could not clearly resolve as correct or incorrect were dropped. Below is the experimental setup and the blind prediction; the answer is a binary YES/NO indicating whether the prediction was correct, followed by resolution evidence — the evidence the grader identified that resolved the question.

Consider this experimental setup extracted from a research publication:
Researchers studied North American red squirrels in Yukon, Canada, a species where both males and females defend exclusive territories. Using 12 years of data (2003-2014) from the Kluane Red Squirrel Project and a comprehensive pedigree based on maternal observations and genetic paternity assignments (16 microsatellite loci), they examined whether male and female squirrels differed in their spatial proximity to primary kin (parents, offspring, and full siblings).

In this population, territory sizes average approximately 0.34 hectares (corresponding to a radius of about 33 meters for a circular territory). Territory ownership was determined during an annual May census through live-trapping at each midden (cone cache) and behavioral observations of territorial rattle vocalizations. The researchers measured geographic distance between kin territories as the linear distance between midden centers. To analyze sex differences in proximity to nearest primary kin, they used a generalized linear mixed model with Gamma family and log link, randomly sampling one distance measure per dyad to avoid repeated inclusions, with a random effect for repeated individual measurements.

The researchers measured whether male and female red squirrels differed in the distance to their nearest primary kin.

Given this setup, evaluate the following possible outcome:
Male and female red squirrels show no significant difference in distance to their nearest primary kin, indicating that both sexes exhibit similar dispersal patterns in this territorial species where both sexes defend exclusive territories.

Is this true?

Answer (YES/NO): NO